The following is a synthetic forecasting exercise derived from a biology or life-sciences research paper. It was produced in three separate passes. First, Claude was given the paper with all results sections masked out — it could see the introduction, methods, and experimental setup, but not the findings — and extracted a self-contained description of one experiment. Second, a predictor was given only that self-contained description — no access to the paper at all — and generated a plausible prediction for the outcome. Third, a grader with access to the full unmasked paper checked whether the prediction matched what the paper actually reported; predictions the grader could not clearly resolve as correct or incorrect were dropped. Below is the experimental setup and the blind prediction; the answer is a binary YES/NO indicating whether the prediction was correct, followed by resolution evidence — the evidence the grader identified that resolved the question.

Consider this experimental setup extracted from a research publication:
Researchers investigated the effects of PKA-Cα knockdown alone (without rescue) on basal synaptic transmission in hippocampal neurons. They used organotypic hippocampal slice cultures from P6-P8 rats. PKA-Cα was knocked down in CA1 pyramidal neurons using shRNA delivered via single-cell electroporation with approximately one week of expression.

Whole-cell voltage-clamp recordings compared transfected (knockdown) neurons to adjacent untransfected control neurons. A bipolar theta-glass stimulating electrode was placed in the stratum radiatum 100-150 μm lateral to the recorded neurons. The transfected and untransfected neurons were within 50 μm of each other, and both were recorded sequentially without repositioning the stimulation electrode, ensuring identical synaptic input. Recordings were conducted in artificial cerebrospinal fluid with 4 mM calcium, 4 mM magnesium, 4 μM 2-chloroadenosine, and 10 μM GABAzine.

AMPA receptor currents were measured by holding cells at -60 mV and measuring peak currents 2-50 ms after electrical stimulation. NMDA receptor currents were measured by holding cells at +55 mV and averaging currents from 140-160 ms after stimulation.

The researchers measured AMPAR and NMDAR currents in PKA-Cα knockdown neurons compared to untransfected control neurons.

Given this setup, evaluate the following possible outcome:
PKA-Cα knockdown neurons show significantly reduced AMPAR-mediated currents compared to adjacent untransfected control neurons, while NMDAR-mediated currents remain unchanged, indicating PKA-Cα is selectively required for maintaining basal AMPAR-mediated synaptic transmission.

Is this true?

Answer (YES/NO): YES